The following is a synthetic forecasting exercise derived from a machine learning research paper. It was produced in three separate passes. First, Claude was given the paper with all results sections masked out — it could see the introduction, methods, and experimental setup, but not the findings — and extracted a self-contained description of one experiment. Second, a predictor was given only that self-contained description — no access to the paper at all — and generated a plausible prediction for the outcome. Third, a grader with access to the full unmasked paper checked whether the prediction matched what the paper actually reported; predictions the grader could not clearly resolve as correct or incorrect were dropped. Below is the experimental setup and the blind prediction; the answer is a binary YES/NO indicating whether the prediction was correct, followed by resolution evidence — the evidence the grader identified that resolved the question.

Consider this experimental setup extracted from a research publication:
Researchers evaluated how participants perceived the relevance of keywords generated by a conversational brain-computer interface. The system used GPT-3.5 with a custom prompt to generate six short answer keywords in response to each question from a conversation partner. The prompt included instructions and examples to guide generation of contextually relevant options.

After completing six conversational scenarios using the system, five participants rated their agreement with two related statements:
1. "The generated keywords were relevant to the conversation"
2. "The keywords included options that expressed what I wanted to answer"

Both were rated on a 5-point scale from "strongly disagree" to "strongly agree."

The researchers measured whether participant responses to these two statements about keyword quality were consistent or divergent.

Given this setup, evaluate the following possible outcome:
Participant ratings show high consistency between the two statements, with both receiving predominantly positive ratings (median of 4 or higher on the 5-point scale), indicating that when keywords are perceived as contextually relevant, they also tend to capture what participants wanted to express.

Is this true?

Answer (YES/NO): YES